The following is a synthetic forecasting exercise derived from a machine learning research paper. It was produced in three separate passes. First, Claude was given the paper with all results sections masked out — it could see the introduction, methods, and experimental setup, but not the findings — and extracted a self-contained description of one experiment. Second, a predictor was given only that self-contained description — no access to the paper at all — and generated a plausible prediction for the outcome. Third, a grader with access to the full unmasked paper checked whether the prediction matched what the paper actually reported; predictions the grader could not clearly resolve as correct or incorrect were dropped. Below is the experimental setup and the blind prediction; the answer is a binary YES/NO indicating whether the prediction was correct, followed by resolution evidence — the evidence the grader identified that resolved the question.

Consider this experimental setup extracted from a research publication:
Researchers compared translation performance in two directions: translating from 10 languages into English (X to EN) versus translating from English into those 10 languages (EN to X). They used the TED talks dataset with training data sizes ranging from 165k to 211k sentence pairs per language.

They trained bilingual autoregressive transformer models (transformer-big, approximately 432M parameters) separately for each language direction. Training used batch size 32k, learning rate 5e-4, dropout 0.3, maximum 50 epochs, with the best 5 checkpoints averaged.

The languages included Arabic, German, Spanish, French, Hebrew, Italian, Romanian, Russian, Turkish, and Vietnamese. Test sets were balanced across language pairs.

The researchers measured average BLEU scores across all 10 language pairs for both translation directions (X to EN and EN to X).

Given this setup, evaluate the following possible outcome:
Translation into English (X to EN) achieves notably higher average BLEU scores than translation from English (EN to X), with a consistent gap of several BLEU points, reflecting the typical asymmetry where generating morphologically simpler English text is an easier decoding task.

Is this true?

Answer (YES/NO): YES